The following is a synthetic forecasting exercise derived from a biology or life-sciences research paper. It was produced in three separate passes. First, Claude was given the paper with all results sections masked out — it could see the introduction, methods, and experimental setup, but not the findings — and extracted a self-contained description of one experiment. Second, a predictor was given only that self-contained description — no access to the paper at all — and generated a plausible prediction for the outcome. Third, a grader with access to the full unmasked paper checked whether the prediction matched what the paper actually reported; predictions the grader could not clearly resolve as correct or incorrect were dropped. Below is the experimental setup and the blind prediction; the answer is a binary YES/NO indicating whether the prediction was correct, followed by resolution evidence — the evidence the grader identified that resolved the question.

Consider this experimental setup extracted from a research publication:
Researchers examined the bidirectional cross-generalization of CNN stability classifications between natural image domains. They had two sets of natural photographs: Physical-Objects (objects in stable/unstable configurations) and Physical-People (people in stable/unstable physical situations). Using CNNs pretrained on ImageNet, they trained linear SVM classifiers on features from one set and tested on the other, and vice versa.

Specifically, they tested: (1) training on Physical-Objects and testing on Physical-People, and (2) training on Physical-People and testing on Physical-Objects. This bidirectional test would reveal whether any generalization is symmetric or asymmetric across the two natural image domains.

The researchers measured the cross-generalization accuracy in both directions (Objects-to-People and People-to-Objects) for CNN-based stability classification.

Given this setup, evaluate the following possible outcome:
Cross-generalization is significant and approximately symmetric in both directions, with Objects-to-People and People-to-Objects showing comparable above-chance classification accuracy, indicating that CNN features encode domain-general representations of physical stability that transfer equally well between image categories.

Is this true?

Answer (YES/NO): NO